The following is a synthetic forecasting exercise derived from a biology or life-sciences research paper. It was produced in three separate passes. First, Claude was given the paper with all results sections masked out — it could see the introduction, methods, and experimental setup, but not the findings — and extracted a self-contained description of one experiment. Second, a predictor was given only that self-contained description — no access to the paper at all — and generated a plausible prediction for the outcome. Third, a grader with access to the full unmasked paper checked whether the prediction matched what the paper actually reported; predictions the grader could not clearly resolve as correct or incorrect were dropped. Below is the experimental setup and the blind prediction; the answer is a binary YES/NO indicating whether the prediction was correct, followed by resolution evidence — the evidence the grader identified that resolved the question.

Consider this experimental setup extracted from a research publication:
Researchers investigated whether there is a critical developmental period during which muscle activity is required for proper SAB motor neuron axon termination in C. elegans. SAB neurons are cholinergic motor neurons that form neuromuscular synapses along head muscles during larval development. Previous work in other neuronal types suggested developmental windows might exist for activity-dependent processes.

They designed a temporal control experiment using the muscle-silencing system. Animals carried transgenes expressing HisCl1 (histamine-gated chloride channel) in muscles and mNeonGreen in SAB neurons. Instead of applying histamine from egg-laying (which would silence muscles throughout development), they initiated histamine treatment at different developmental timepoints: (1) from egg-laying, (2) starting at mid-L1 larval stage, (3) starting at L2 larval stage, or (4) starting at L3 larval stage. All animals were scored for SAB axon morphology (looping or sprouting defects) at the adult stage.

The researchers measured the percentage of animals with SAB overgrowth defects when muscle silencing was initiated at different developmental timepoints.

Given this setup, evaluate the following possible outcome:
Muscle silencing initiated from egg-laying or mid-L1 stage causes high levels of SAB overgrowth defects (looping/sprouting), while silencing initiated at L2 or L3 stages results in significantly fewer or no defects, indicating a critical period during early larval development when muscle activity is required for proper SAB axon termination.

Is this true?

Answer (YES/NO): YES